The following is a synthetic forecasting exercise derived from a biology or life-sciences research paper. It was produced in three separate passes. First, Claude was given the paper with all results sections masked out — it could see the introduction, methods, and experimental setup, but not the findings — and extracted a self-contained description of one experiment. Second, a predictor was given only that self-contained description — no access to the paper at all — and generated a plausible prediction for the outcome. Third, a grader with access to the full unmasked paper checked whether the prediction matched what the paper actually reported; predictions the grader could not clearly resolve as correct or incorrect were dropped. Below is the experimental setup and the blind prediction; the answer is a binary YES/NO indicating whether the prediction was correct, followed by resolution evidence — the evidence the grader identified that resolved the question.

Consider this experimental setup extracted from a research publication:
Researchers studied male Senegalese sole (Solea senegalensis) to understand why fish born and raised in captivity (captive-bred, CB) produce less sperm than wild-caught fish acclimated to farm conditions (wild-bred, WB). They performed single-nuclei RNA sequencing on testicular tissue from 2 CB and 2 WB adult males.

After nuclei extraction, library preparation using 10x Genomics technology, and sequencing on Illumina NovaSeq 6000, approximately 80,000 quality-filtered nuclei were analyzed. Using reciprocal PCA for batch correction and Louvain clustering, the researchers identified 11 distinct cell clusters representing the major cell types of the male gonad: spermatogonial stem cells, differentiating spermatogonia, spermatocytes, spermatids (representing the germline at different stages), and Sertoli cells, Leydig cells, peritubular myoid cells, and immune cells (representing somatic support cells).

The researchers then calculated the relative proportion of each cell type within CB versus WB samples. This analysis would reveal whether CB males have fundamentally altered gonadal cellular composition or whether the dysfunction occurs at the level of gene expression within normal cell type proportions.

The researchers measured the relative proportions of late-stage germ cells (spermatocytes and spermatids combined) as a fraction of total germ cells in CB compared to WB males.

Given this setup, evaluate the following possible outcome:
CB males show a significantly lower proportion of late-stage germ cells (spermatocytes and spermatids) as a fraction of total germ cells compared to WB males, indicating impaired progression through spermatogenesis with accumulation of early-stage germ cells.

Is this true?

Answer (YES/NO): YES